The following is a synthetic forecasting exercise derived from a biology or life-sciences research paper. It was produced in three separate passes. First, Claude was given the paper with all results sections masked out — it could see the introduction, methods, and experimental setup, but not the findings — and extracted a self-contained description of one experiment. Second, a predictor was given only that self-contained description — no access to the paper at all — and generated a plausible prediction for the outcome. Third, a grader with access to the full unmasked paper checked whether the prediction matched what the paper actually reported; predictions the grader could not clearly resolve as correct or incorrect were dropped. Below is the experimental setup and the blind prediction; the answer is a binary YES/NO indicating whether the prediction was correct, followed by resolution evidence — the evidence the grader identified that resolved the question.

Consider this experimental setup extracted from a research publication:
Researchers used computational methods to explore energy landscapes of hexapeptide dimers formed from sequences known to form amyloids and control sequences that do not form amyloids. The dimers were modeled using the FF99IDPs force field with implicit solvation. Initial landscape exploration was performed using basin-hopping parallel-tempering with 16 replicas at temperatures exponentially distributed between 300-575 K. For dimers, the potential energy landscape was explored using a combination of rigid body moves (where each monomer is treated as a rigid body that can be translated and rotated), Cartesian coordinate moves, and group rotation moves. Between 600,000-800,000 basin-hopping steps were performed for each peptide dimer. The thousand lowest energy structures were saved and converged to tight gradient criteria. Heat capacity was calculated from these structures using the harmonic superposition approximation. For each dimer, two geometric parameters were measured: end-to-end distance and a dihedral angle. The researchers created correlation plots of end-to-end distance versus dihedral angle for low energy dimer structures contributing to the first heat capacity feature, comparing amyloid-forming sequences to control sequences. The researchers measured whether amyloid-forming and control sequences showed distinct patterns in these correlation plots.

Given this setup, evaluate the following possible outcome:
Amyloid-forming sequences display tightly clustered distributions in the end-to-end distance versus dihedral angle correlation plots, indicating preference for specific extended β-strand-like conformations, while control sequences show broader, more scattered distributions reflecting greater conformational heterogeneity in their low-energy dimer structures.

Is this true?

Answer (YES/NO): NO